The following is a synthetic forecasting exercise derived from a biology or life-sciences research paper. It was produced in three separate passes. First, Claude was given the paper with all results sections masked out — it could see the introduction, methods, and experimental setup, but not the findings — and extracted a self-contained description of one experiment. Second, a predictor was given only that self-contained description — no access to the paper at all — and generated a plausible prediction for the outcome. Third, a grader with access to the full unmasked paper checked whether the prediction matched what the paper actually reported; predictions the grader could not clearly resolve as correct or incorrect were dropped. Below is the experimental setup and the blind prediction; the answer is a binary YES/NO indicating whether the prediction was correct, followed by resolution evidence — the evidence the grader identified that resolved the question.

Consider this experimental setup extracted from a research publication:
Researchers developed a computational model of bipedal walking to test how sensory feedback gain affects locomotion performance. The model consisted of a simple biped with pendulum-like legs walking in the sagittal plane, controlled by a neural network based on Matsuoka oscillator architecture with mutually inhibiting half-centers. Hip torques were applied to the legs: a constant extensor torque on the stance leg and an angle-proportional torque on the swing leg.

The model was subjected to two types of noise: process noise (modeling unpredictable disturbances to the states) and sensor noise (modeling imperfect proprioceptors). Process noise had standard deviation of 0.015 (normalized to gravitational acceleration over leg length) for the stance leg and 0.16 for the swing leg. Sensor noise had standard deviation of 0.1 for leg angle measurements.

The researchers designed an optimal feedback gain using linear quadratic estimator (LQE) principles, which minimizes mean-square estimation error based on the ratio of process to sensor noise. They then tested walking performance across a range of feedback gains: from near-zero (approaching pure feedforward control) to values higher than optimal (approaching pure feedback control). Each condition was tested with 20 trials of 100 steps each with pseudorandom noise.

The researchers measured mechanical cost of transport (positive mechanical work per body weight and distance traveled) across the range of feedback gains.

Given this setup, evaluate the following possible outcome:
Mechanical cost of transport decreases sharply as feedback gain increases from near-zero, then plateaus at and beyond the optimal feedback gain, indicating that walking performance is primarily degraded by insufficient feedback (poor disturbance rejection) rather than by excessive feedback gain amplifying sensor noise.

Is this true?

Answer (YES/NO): NO